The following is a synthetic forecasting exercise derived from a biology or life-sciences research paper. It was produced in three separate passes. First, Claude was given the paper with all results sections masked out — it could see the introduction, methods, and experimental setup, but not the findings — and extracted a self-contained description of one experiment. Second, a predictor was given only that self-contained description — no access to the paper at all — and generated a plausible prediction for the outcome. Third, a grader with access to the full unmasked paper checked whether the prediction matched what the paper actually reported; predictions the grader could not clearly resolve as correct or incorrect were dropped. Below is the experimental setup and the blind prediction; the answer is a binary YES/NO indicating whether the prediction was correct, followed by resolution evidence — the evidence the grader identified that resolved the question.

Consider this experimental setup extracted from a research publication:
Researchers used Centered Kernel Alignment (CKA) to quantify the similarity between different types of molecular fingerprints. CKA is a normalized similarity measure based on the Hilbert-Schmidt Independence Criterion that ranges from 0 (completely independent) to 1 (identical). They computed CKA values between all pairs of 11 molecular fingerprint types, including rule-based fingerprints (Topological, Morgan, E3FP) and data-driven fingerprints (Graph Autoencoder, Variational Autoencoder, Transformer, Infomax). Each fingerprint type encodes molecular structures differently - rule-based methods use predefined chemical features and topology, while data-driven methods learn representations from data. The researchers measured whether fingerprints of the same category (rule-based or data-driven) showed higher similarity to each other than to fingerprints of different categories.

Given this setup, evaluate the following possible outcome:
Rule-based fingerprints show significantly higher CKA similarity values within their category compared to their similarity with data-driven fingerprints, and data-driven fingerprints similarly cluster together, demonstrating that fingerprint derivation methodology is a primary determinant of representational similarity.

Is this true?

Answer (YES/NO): YES